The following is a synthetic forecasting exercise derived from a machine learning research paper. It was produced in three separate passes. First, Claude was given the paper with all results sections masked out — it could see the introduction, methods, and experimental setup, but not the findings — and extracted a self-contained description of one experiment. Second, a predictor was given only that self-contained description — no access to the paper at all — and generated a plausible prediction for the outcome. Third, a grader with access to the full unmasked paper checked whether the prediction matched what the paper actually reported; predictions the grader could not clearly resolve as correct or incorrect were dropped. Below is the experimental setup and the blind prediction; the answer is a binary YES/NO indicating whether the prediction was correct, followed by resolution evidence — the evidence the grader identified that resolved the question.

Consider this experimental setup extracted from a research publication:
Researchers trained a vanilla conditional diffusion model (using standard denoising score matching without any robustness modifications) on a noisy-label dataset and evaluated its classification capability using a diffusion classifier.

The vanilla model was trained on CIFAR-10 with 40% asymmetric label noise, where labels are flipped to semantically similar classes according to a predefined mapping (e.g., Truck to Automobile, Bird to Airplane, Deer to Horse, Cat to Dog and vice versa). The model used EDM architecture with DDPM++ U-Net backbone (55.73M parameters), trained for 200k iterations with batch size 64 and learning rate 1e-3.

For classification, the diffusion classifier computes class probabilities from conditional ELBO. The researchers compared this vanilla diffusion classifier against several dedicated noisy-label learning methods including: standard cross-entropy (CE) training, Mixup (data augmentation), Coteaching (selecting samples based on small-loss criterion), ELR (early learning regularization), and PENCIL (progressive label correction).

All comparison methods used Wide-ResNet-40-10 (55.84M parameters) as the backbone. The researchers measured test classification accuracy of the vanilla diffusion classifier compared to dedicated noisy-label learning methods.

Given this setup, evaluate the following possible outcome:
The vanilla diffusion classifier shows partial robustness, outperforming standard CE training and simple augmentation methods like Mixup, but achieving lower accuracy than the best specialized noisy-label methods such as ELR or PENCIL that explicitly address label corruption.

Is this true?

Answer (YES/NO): NO